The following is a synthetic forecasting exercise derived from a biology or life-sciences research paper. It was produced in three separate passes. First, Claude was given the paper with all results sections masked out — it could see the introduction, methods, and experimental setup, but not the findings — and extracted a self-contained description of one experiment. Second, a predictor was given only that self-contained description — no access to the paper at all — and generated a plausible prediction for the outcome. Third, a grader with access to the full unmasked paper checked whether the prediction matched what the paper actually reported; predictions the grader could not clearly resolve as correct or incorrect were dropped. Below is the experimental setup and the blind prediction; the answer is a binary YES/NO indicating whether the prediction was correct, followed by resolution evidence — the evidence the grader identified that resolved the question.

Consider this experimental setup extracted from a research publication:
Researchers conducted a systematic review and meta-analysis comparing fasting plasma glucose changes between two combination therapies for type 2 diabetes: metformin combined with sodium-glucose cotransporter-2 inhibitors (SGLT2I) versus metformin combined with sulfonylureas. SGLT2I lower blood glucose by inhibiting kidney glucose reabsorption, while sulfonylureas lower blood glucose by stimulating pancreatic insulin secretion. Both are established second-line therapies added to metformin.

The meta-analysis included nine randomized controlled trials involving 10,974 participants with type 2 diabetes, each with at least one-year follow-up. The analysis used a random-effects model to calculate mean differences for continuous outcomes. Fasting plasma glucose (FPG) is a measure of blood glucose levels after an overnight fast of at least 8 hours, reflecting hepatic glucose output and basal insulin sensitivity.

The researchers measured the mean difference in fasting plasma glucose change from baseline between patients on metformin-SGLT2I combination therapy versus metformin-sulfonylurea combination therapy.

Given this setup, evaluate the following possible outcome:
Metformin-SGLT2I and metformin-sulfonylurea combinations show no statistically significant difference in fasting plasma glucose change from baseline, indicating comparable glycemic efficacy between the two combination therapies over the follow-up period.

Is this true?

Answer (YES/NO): NO